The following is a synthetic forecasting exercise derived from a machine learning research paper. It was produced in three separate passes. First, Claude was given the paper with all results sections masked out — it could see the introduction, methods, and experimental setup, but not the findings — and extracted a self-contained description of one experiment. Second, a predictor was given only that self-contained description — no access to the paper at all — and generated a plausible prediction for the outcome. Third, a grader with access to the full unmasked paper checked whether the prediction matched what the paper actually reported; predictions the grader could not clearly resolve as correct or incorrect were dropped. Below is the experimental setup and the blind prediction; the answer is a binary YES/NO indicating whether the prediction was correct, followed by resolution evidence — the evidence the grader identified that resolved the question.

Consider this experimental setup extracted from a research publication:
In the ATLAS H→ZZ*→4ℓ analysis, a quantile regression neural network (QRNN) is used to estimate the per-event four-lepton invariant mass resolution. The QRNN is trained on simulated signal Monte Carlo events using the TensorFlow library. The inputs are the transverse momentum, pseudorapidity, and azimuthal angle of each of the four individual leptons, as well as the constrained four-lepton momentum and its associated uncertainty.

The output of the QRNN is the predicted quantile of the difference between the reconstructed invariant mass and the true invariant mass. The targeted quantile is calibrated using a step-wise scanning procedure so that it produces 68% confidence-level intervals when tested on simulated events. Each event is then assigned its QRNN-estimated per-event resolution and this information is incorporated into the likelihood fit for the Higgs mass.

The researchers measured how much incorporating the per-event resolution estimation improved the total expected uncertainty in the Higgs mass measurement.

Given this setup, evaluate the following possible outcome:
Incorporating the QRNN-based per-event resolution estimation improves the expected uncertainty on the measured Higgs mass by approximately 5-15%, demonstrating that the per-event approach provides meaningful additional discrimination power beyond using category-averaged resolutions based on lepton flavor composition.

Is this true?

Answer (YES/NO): NO